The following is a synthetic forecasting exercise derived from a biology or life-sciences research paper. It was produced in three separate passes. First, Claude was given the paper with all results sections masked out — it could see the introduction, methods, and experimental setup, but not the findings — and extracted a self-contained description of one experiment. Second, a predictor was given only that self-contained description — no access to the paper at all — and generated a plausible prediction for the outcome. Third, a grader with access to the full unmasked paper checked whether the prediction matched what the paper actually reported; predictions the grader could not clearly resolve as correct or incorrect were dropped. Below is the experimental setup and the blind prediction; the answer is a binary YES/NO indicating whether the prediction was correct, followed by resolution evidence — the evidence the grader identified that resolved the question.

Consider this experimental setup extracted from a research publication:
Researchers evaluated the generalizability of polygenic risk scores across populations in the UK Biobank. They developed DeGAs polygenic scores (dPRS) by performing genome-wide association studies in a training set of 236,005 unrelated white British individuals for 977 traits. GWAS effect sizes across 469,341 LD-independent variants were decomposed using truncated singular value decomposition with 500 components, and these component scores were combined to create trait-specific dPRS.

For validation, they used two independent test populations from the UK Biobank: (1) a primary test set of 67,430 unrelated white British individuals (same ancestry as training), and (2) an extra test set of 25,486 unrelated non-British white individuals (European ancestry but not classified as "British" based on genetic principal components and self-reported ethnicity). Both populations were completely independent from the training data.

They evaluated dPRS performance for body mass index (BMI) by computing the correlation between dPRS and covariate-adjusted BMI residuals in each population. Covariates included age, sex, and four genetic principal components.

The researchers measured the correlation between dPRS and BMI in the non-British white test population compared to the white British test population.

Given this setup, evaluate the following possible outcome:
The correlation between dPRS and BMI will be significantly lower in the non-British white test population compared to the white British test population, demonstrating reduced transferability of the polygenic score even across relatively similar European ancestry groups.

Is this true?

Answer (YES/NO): NO